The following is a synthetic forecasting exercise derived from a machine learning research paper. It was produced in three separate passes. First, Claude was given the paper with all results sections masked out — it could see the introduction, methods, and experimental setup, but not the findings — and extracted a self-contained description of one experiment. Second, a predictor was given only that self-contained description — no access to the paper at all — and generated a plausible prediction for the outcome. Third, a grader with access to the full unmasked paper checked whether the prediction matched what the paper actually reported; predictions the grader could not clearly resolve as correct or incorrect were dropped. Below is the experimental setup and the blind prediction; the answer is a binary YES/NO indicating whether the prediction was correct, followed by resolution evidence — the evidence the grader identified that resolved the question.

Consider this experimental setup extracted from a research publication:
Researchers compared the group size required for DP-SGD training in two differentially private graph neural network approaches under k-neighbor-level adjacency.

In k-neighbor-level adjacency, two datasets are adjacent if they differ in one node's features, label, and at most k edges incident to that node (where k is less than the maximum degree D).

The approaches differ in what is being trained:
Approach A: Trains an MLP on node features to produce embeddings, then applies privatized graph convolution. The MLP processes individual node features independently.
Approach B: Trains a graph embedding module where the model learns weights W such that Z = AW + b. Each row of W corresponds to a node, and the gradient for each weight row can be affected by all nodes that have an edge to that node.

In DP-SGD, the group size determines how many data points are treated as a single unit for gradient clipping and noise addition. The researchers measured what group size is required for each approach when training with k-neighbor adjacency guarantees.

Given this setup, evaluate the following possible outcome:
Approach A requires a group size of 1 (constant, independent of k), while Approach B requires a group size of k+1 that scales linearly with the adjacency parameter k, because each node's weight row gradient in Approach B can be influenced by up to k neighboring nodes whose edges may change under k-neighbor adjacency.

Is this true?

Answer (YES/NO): YES